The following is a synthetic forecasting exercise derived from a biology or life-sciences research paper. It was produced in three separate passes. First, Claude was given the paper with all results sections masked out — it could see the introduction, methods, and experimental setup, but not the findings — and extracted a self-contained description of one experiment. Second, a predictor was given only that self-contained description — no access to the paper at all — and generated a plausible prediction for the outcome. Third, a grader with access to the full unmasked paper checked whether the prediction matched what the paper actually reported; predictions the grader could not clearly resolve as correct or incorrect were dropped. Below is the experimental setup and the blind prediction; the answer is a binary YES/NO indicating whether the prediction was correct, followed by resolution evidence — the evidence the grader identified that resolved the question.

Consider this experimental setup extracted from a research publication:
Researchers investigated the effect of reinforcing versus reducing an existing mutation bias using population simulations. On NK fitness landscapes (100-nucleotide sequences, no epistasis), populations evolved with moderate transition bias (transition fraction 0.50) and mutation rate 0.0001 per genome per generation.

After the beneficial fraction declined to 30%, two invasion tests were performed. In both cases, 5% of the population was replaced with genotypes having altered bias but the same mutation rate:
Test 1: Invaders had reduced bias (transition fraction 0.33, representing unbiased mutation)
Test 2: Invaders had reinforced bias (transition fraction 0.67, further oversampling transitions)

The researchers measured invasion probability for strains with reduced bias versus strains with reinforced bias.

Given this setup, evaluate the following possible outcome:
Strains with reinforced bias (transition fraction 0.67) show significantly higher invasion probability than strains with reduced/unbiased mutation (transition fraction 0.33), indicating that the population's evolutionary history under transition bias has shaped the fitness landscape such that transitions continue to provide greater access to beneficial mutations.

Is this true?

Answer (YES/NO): NO